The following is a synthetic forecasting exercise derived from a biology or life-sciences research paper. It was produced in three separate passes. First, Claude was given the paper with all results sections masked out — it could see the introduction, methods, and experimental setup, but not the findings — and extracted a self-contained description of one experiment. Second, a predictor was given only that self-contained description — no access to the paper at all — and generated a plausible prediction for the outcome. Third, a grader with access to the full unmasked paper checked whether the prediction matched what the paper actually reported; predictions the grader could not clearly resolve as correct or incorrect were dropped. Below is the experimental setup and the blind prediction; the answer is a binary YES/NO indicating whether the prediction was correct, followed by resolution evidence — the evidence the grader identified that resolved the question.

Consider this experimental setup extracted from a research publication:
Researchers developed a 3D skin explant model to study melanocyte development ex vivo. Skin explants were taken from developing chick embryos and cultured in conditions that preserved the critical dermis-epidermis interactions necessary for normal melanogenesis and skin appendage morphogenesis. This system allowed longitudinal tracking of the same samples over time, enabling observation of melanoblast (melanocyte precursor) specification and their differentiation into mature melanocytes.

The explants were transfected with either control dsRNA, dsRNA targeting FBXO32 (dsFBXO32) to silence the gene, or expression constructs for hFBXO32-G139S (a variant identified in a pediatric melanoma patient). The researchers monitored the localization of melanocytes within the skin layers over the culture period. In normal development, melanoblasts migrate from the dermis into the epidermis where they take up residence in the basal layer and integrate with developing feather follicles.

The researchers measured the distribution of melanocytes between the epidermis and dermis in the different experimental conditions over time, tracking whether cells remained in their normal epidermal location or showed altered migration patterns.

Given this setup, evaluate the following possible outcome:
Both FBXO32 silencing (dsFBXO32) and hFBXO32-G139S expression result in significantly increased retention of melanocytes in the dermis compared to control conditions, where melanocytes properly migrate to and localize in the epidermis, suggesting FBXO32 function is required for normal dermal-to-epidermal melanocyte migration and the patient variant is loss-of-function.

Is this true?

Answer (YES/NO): YES